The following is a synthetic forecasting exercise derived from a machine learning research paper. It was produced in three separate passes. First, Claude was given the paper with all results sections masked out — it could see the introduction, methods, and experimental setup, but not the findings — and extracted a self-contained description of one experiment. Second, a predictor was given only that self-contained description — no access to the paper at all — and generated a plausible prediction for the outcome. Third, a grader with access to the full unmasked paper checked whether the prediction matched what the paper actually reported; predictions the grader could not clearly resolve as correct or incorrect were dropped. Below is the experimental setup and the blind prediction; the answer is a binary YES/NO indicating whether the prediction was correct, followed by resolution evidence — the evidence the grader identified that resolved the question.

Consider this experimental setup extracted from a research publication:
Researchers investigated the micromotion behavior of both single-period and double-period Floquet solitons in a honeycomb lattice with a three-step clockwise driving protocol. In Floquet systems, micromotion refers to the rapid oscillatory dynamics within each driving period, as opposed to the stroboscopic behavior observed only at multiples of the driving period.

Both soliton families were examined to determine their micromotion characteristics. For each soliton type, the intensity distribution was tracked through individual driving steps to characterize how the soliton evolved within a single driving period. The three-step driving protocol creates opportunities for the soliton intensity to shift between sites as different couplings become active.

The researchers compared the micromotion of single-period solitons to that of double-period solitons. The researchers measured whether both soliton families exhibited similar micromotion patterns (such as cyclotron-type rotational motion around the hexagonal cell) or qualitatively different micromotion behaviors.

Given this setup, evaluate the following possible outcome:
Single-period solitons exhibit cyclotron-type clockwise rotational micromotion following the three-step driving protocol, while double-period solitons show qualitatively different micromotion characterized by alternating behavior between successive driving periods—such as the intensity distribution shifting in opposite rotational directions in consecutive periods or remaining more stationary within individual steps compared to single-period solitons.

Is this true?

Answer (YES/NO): NO